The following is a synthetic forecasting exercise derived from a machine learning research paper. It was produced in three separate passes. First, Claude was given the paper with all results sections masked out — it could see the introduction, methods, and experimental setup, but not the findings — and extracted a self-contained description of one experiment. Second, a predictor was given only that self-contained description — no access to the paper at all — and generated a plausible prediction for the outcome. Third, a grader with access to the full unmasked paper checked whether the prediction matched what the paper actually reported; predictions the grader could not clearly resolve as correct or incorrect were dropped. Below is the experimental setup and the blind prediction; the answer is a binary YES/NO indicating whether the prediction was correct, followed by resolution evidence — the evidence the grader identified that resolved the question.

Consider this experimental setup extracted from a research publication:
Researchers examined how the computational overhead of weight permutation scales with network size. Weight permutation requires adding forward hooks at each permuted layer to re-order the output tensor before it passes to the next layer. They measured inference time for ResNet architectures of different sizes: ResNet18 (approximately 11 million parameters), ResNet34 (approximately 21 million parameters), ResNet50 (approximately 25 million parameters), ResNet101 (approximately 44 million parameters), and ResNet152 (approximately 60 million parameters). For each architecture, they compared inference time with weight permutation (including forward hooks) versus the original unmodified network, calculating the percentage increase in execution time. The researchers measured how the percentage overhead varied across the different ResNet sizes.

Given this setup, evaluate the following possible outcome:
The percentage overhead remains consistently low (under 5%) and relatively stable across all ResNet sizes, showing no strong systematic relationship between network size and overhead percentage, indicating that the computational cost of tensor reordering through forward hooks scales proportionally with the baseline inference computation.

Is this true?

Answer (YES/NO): NO